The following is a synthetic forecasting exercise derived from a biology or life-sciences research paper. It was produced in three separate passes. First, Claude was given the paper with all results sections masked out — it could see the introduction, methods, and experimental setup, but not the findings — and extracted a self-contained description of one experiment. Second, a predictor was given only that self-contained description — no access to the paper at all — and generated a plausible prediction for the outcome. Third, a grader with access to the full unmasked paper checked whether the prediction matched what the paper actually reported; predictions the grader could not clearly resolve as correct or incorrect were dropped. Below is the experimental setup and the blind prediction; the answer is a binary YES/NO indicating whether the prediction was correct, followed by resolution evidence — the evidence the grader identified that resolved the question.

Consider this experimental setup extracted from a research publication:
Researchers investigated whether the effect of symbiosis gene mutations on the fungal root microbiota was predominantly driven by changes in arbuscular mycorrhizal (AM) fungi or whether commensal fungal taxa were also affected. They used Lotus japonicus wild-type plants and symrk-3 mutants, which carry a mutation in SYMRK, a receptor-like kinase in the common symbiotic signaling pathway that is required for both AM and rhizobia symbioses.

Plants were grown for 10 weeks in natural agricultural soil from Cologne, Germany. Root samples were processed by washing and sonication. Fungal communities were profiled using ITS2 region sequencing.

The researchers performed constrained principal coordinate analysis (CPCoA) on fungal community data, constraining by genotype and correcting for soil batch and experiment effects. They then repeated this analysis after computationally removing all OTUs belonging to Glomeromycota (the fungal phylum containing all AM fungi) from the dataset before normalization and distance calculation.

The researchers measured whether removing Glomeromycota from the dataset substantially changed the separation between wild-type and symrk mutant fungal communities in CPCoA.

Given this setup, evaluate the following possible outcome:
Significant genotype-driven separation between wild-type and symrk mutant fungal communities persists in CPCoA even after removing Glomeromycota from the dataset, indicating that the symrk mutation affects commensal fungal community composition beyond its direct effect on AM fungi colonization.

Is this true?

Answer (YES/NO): YES